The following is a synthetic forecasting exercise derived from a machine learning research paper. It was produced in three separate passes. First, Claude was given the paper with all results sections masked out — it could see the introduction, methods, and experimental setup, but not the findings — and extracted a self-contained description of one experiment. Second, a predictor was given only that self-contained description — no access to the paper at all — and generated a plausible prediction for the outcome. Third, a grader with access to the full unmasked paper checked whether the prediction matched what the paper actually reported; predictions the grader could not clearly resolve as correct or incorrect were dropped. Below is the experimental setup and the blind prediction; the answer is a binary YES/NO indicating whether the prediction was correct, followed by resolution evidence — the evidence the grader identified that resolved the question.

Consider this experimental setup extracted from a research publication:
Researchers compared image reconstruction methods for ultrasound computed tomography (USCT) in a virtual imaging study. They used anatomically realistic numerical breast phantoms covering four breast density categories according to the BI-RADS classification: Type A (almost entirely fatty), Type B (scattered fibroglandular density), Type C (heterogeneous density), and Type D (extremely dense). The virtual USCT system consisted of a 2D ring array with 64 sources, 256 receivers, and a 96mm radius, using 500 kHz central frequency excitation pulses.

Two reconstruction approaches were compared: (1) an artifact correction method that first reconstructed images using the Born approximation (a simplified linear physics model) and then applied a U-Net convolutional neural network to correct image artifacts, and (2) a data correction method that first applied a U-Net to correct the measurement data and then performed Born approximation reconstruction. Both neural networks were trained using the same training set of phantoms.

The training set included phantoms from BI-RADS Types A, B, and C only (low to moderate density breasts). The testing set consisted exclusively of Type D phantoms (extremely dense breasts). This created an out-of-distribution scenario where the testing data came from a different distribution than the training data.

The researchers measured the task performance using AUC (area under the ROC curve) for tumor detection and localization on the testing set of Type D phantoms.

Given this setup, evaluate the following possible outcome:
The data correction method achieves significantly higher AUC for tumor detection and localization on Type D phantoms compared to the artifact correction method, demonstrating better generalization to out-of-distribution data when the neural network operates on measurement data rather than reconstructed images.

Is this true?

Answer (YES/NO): YES